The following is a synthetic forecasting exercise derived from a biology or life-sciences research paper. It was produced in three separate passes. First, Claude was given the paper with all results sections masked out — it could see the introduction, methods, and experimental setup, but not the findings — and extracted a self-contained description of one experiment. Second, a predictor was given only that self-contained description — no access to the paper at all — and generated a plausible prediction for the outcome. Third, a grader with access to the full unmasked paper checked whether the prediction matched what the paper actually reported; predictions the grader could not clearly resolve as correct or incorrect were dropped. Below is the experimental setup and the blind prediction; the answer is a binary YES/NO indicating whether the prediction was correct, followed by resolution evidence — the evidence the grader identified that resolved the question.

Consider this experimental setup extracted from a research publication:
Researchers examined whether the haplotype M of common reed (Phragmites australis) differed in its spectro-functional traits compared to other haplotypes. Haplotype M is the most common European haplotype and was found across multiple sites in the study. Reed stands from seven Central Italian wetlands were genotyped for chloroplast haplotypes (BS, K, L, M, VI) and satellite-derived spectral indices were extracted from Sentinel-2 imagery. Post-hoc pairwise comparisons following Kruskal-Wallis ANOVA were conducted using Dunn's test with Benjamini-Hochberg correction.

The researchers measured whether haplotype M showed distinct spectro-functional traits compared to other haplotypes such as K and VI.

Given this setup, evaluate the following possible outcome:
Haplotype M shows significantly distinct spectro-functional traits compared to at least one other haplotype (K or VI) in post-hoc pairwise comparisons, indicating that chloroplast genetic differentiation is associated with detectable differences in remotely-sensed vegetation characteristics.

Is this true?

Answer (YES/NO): YES